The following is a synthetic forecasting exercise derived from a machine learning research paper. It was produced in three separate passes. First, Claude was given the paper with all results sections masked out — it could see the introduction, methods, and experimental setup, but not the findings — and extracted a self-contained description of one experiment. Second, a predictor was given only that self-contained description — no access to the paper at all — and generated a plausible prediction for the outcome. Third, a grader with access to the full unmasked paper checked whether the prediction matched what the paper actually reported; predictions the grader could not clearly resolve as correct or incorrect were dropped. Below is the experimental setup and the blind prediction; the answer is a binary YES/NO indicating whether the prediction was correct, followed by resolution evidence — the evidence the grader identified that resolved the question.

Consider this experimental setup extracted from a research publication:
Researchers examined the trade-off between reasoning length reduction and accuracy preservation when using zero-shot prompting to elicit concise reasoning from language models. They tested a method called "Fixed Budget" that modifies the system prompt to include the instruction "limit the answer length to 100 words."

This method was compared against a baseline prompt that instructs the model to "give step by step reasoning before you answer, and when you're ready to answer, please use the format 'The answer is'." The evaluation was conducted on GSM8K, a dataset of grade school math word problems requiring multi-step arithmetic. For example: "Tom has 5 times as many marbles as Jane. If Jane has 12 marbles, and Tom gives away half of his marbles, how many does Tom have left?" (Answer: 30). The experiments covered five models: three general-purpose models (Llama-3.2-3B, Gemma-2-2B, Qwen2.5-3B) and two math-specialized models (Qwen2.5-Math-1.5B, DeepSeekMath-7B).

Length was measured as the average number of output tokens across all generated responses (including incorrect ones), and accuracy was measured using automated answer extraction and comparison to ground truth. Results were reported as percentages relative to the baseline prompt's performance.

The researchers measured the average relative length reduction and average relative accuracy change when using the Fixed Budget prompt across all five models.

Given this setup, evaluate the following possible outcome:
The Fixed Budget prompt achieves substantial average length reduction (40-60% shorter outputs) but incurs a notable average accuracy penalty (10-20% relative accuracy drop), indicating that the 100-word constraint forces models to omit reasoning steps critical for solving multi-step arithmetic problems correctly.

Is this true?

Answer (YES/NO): NO